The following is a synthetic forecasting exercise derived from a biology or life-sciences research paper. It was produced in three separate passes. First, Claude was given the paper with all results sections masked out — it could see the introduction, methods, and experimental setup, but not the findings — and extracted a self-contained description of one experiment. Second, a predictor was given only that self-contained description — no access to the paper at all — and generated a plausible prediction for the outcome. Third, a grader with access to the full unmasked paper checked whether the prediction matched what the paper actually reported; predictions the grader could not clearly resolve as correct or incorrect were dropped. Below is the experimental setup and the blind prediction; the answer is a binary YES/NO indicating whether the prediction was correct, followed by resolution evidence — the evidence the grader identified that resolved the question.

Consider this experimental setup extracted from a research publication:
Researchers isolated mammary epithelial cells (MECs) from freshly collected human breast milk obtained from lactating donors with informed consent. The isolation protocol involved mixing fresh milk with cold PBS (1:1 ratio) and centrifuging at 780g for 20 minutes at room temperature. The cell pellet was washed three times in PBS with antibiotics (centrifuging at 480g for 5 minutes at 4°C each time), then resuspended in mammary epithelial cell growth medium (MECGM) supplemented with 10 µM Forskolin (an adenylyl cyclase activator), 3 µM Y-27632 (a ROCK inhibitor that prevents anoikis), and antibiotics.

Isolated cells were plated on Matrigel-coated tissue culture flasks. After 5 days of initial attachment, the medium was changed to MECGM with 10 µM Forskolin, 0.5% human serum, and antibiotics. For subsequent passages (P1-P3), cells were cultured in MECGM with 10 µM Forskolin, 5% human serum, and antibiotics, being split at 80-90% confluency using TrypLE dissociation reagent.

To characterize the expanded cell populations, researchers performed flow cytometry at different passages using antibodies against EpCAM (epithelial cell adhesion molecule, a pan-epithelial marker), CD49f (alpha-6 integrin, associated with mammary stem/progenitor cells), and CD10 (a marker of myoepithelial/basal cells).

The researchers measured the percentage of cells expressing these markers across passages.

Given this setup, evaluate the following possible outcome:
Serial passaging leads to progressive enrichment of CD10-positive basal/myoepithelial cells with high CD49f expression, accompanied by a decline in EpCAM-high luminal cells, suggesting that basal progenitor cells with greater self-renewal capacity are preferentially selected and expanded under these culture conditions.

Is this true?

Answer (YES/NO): NO